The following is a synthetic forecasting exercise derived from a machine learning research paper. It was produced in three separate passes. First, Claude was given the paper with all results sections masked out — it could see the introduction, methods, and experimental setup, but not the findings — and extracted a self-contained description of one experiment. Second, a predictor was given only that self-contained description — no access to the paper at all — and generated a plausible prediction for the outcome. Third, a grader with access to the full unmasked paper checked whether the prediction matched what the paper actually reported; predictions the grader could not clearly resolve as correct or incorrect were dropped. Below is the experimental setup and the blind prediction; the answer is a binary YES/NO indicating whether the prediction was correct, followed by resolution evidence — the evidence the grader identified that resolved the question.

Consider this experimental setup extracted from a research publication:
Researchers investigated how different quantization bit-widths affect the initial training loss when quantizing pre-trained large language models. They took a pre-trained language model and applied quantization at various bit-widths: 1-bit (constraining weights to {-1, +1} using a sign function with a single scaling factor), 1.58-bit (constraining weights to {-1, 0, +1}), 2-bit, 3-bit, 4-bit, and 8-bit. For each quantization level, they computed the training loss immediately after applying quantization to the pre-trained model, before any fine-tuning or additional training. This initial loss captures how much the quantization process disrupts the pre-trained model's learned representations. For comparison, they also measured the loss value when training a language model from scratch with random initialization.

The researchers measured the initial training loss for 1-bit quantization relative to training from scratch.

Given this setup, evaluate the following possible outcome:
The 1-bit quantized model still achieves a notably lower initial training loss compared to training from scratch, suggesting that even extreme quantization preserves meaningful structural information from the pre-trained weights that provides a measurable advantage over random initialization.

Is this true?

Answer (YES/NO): NO